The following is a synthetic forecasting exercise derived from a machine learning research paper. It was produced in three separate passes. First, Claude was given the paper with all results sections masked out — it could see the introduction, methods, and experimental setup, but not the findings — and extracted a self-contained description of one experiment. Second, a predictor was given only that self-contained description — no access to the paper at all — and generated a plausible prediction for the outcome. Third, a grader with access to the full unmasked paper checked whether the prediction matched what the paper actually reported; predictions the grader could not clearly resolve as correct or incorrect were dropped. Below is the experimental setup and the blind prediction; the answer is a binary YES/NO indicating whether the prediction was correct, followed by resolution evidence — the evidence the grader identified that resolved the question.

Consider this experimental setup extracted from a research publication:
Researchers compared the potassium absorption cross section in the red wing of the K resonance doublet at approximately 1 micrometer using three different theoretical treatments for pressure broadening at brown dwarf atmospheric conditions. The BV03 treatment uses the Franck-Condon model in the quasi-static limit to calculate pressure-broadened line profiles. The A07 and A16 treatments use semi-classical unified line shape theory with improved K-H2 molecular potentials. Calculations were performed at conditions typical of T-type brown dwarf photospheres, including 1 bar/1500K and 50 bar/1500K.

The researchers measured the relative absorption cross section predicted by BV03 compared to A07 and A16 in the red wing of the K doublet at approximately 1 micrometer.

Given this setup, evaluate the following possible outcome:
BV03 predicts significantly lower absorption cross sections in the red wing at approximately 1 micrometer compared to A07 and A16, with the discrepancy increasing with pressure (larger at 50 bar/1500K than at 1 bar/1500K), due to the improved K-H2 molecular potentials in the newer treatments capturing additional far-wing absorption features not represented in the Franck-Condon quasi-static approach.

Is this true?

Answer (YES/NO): NO